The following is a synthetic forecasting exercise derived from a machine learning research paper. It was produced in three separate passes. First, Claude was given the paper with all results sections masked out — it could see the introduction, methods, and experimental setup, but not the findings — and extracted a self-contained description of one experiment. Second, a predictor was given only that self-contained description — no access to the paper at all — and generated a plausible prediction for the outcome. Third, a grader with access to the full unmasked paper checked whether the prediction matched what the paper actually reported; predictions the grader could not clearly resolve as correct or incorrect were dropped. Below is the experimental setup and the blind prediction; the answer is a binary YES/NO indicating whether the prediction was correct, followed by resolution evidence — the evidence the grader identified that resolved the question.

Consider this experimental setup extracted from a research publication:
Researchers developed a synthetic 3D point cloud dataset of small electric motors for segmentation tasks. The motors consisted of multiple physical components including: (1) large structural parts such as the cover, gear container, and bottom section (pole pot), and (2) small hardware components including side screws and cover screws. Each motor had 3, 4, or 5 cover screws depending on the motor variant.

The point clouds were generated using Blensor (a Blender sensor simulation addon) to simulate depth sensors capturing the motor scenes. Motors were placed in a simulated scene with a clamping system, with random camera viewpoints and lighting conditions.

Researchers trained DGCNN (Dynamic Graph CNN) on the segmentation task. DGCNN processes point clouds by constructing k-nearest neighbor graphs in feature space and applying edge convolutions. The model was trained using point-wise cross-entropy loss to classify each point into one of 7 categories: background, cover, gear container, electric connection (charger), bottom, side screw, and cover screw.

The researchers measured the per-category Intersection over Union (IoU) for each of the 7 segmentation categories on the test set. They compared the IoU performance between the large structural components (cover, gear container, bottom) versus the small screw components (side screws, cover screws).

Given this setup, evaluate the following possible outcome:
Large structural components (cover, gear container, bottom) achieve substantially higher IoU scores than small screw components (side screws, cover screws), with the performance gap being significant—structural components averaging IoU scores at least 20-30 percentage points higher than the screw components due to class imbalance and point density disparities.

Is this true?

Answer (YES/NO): NO